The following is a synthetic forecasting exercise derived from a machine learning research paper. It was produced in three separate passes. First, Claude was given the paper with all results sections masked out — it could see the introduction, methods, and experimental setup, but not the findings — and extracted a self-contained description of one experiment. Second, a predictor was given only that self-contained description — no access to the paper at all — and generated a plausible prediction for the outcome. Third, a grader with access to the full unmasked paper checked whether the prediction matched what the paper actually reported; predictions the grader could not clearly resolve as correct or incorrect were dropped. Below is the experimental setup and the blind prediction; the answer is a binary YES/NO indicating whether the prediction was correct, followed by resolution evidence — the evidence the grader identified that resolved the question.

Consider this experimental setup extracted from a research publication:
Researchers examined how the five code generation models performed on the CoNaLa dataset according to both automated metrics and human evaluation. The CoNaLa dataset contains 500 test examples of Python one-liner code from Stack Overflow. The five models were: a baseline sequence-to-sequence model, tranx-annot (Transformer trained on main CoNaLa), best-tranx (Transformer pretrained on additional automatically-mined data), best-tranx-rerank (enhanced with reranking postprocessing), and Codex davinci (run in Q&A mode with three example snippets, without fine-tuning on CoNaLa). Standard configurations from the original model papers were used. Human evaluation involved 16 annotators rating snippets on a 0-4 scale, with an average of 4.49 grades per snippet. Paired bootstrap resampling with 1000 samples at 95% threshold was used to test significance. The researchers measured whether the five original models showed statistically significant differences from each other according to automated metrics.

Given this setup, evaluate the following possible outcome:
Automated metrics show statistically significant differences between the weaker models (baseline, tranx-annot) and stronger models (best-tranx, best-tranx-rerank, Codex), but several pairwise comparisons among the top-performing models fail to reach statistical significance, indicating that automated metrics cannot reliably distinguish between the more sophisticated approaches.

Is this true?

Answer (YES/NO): NO